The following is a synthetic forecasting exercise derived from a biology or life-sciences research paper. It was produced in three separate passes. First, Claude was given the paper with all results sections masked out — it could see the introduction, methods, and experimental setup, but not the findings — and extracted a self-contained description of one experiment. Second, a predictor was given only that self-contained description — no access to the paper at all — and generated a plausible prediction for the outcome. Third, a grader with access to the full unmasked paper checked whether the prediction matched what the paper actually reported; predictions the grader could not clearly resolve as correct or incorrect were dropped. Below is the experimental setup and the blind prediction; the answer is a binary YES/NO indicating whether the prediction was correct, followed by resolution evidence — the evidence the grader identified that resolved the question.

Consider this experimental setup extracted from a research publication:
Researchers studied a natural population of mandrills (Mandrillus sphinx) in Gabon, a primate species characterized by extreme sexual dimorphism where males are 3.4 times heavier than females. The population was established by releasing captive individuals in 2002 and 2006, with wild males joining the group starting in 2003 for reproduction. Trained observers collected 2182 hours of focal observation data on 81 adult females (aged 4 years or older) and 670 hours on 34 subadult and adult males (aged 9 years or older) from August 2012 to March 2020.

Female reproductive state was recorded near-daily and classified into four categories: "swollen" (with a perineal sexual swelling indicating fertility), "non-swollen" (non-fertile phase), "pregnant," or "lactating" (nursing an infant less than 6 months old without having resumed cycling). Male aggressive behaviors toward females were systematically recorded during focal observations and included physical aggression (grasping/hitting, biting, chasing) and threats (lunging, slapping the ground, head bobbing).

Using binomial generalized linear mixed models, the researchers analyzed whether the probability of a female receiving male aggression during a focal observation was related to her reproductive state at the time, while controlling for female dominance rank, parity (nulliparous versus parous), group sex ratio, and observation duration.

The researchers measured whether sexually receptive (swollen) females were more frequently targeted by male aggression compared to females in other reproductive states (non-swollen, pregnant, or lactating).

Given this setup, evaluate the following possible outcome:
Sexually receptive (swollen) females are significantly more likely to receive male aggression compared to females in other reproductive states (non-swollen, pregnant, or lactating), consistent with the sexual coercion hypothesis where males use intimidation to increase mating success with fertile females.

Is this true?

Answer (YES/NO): YES